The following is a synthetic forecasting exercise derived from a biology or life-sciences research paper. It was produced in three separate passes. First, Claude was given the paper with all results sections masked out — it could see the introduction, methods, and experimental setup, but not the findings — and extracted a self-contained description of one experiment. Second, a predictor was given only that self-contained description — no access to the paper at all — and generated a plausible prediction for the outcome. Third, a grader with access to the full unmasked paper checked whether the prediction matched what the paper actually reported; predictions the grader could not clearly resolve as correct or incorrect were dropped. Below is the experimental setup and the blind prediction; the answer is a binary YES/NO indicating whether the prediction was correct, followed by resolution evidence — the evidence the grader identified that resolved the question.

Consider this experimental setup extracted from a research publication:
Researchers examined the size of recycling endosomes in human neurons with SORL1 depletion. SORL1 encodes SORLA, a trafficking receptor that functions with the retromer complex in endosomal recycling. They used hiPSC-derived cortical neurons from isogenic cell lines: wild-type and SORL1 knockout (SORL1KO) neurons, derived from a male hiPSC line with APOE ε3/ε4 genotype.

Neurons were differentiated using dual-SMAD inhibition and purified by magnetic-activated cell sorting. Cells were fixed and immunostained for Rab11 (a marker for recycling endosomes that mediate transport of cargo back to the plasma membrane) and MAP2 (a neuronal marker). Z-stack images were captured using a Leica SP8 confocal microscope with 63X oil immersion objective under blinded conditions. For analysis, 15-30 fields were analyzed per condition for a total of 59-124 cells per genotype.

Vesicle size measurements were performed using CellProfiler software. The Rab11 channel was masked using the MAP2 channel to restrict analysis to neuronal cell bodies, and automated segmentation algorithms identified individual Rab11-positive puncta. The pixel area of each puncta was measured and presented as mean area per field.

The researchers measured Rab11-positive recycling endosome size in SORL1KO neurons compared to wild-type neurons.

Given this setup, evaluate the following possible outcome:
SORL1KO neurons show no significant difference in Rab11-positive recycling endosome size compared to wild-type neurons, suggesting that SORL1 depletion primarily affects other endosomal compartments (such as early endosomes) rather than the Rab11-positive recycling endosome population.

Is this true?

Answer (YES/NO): NO